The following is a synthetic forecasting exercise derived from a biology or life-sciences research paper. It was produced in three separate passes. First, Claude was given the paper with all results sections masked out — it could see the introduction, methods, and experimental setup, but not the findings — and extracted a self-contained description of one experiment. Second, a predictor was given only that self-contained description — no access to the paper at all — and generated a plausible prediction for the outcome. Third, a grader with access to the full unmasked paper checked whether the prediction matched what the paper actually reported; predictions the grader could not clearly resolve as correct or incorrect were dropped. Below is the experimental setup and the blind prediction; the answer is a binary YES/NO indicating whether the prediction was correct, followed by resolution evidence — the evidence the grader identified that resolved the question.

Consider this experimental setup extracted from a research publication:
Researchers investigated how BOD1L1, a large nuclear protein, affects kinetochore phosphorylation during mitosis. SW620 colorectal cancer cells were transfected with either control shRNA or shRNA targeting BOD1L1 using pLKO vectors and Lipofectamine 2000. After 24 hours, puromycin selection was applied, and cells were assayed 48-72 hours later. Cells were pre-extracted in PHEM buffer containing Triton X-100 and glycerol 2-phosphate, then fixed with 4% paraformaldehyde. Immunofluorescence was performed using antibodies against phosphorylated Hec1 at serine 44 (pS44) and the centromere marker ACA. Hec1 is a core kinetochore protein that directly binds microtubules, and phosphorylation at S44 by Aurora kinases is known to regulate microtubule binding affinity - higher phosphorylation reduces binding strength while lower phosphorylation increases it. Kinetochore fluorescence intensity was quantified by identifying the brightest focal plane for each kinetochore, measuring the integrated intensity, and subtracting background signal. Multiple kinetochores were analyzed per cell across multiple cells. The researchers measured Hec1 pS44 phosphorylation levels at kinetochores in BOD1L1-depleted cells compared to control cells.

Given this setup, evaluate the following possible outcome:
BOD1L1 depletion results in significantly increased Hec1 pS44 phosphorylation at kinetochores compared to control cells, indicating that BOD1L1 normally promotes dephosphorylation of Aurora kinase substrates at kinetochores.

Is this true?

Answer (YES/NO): NO